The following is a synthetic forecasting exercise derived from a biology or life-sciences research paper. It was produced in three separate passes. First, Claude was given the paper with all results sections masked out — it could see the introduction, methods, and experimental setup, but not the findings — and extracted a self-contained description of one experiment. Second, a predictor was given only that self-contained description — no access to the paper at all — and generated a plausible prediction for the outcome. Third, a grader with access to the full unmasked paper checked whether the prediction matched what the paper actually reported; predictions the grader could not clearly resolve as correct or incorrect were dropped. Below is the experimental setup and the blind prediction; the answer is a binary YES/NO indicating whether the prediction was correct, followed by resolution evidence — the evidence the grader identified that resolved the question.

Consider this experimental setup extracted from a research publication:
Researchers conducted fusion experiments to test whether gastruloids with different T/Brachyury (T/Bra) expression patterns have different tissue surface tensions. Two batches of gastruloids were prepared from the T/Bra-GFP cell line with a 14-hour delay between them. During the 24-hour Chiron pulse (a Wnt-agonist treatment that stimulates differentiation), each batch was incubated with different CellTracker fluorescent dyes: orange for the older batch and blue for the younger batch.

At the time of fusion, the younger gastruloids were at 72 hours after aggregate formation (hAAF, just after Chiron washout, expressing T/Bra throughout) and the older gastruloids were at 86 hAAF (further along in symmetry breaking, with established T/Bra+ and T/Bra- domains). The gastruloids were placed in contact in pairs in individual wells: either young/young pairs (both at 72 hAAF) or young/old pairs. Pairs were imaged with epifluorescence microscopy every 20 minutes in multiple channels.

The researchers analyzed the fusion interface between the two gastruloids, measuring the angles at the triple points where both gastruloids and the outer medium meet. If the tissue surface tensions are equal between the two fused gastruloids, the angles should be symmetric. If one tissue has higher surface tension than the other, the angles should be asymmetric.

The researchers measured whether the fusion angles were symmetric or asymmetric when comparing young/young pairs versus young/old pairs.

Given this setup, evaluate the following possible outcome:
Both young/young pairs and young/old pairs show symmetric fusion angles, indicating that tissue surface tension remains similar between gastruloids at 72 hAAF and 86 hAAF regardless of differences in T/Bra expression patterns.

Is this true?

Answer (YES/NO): NO